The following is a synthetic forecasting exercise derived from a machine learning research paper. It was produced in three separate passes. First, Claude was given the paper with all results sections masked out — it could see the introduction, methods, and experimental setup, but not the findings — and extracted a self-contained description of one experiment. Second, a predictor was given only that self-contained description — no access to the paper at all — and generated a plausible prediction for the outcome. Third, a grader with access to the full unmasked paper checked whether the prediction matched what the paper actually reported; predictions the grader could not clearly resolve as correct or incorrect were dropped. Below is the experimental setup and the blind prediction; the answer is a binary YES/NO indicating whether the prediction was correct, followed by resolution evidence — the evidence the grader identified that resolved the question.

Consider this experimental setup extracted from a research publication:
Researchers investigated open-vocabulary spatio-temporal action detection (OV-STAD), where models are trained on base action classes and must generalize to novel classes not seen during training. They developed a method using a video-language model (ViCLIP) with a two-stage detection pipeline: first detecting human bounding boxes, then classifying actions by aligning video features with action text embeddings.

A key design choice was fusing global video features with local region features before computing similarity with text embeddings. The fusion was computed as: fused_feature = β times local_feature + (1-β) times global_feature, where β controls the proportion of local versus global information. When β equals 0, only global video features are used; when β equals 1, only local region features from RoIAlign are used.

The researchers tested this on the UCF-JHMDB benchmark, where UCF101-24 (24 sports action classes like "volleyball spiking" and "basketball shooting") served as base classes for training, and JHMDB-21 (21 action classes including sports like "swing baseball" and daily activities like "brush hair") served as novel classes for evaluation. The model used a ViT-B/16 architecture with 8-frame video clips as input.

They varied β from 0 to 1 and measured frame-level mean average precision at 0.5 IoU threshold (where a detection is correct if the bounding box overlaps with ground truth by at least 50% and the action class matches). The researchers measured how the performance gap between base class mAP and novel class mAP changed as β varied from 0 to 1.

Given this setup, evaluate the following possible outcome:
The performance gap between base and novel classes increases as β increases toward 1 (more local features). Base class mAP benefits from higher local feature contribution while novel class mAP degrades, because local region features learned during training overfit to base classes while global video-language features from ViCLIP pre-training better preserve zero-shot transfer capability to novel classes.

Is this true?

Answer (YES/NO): NO